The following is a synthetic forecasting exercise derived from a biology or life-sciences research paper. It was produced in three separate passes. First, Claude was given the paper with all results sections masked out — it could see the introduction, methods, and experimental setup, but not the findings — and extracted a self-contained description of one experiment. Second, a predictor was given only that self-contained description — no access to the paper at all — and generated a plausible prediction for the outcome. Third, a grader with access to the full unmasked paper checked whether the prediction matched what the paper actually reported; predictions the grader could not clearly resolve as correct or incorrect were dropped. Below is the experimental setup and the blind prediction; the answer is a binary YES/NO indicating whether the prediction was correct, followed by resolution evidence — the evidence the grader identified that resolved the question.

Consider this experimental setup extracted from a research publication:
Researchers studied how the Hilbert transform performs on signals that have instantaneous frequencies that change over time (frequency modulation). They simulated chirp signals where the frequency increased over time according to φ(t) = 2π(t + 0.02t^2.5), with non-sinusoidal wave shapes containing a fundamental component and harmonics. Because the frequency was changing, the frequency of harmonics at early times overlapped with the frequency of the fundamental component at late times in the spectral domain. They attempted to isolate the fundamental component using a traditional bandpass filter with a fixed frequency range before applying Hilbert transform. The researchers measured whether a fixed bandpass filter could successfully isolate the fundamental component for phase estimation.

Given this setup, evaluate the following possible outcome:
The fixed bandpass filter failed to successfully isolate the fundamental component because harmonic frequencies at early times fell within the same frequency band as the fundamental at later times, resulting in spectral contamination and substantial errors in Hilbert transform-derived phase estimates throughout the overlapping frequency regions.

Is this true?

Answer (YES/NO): YES